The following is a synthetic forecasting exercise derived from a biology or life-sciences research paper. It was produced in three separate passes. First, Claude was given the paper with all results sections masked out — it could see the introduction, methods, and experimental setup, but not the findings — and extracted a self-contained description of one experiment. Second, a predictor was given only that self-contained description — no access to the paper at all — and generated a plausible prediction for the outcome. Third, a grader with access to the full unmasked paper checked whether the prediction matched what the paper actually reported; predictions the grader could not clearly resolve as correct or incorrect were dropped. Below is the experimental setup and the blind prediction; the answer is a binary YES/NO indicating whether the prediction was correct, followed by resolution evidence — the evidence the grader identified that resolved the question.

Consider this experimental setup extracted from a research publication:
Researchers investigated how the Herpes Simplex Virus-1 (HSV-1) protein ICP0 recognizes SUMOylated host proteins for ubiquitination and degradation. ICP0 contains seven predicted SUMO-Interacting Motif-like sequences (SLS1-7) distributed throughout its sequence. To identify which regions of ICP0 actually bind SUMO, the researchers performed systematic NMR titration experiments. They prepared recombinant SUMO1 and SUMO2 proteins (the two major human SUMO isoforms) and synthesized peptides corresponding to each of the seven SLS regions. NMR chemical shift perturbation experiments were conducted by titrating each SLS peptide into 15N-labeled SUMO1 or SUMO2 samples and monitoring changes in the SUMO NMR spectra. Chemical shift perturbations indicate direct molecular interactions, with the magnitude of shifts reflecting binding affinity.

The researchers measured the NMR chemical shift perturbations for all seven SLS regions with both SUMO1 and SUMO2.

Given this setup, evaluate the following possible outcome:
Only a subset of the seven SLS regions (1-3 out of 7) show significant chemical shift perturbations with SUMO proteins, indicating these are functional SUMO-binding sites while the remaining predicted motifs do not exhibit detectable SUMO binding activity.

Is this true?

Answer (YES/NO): YES